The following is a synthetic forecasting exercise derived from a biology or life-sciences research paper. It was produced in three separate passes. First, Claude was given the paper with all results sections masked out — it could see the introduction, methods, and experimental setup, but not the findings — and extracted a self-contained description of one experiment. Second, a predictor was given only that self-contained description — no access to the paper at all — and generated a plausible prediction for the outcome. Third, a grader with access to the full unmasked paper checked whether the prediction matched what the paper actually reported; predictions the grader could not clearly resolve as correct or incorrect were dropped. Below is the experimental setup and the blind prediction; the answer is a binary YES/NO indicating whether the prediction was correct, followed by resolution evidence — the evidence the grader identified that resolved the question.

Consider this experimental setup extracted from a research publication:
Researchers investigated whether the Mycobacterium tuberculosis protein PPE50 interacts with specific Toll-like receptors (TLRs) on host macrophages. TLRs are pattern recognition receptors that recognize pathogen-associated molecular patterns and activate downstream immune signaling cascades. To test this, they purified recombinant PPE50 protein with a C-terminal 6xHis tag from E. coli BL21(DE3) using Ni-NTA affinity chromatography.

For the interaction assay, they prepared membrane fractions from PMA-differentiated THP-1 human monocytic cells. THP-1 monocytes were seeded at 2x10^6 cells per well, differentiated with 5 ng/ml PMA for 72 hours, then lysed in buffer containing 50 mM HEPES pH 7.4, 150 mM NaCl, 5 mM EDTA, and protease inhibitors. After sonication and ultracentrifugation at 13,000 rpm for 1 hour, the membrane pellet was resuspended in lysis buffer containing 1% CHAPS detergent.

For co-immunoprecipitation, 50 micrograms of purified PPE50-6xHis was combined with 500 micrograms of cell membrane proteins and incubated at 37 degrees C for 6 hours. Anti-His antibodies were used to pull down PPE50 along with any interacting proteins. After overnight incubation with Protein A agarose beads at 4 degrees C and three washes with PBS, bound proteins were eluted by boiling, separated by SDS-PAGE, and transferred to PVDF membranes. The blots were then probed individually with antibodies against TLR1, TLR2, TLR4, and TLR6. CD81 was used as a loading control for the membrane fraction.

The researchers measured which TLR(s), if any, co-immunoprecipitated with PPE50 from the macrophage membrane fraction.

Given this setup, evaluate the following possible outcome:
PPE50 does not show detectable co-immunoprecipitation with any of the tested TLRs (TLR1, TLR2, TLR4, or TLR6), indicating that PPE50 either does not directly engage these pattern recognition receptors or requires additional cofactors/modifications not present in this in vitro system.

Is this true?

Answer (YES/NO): NO